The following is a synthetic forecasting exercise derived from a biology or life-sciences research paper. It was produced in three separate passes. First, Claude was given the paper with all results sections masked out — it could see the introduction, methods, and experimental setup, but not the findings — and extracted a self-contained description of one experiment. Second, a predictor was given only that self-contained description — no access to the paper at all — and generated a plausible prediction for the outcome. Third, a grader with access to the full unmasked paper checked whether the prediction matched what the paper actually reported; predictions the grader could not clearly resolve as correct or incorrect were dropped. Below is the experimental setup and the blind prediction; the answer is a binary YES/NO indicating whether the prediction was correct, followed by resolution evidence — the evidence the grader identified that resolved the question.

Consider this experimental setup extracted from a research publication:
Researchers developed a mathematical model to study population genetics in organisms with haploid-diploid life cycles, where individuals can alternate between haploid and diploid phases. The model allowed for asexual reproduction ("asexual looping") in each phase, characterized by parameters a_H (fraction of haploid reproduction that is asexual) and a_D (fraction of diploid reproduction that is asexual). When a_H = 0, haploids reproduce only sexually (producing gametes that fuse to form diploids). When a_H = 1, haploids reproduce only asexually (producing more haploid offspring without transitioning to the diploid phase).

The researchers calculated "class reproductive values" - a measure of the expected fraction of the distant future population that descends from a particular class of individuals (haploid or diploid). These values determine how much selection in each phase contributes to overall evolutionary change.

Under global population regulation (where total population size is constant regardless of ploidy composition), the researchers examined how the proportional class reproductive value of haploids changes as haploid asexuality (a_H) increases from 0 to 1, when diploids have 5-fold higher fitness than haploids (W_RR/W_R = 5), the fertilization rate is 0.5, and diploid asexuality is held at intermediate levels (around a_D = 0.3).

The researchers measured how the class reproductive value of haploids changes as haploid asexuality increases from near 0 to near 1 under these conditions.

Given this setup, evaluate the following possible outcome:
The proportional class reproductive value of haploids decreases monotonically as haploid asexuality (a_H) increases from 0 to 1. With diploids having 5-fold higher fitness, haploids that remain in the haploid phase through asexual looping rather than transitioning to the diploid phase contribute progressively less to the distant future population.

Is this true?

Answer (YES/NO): NO